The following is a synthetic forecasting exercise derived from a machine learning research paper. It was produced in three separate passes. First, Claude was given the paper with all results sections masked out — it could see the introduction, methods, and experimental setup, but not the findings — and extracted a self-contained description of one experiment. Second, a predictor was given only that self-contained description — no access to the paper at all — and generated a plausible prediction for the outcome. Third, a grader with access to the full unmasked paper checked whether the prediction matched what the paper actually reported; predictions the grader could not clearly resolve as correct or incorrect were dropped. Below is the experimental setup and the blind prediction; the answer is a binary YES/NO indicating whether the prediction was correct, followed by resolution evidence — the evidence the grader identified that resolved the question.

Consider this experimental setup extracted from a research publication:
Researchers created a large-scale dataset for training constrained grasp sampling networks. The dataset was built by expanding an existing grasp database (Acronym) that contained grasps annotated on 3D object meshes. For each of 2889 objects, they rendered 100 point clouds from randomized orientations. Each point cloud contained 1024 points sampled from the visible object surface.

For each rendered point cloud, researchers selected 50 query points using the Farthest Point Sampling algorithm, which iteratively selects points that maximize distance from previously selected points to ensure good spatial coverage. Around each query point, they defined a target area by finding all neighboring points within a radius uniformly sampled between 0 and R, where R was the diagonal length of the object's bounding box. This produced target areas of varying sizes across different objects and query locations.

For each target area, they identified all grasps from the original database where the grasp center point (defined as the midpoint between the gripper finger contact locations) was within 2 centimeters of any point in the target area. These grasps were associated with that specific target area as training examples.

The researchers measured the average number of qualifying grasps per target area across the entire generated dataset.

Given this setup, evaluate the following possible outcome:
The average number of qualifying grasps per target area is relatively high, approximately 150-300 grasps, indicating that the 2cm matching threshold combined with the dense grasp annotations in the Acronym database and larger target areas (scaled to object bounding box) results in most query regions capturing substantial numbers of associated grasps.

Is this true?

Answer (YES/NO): YES